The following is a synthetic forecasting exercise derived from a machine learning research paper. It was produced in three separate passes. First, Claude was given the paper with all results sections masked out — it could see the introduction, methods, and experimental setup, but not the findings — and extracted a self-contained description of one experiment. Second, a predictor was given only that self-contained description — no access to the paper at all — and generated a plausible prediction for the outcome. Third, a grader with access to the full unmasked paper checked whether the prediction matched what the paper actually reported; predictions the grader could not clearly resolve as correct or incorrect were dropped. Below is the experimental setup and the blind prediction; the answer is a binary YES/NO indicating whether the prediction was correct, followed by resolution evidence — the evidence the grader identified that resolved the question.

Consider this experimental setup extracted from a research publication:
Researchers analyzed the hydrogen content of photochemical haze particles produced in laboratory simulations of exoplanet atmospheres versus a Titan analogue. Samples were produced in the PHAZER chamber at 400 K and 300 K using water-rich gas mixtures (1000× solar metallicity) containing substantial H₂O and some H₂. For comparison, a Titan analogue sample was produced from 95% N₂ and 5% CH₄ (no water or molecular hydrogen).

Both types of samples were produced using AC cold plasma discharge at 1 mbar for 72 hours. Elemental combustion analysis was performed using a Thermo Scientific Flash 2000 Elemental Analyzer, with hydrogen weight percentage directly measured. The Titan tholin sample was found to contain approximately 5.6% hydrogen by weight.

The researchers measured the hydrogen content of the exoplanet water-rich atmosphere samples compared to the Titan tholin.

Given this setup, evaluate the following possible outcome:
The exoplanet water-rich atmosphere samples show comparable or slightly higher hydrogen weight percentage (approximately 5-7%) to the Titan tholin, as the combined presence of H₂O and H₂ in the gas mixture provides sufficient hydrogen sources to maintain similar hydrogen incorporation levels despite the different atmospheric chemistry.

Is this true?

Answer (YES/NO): YES